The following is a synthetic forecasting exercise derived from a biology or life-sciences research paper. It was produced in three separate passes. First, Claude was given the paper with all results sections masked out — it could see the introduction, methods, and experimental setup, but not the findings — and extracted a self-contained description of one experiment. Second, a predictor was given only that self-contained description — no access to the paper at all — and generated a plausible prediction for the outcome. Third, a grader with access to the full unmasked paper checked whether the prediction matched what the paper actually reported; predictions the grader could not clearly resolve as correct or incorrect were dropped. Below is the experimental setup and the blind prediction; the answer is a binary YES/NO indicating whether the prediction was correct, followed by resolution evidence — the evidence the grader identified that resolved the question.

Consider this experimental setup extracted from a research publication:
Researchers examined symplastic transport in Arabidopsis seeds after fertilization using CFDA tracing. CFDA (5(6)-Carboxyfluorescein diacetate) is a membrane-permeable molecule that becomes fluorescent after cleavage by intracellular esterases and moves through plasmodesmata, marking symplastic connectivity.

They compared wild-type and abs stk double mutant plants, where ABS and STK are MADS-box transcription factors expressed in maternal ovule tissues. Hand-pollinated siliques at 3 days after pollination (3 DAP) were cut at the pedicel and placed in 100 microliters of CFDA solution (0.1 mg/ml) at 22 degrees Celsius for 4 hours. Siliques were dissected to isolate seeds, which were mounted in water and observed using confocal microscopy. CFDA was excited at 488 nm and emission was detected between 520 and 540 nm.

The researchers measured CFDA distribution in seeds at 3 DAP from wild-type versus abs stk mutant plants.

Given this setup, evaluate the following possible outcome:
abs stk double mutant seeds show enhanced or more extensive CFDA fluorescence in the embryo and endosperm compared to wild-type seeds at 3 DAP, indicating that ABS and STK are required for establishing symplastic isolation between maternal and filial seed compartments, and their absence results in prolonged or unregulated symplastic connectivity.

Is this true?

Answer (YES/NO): NO